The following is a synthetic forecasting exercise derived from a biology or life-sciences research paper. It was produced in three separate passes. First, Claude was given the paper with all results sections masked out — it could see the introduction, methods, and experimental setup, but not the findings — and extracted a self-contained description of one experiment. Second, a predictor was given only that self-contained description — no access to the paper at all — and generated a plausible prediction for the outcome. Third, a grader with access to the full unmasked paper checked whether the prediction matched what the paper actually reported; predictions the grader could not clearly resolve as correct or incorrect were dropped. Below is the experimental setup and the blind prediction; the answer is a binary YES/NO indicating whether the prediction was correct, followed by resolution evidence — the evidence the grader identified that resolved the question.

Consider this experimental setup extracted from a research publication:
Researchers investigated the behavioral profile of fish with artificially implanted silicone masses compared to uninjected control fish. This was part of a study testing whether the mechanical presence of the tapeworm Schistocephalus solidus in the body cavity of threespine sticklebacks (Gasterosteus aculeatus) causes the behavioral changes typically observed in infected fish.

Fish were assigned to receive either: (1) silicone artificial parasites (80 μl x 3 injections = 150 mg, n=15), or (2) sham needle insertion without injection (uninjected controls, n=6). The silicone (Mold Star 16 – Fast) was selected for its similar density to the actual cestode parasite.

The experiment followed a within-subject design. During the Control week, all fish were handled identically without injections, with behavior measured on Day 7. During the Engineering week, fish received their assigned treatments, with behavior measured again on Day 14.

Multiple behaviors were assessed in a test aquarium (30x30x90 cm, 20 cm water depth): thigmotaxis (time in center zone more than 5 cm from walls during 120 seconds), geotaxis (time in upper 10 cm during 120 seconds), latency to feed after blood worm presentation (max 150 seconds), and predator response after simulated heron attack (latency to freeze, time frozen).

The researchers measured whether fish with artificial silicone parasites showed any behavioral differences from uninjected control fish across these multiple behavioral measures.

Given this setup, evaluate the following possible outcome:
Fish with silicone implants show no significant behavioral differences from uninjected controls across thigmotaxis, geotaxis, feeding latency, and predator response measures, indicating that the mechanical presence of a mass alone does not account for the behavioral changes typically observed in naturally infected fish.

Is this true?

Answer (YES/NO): YES